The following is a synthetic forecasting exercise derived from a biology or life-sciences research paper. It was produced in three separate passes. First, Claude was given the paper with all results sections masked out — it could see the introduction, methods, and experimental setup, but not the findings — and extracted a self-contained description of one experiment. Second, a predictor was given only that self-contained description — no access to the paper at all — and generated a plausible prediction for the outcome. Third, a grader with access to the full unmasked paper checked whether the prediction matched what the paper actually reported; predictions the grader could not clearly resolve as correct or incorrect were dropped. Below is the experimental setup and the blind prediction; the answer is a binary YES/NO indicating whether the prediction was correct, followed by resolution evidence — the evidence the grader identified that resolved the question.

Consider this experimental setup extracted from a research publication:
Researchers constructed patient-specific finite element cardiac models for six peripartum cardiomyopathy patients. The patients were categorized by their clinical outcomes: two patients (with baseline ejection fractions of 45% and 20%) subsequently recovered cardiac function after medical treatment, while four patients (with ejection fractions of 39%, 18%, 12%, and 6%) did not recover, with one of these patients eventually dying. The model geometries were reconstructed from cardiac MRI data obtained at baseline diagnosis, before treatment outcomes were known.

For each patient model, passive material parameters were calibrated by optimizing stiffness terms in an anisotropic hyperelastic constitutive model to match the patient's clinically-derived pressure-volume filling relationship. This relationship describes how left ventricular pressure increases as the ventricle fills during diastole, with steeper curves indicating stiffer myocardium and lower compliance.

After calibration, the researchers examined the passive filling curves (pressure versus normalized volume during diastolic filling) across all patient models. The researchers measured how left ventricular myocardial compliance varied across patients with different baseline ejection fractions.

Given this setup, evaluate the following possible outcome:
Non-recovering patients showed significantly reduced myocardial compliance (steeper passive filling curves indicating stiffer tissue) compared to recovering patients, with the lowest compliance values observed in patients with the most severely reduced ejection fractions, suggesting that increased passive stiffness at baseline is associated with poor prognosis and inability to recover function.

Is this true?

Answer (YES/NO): NO